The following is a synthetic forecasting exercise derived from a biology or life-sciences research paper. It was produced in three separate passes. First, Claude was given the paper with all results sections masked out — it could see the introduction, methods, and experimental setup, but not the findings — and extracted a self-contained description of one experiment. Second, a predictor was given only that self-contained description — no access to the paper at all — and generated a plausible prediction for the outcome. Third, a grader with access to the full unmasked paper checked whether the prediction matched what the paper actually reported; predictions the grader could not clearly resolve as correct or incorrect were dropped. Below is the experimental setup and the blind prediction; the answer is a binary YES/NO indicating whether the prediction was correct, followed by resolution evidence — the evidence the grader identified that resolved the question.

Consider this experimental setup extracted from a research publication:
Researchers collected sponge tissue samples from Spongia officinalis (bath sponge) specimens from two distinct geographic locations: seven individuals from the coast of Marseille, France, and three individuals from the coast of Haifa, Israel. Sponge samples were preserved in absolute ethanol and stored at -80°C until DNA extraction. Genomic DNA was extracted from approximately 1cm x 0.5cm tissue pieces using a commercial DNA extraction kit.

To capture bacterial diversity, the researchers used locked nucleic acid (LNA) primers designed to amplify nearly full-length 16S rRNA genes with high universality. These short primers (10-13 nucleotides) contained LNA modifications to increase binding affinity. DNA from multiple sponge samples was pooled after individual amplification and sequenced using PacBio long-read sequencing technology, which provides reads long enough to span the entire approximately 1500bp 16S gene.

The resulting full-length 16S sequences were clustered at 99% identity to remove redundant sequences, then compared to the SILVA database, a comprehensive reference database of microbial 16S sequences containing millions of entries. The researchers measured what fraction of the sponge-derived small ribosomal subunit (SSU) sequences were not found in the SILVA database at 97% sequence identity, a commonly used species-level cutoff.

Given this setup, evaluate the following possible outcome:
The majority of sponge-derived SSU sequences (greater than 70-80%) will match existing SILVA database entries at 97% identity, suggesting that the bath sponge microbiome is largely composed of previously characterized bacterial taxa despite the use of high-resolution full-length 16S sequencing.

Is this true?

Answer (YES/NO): NO